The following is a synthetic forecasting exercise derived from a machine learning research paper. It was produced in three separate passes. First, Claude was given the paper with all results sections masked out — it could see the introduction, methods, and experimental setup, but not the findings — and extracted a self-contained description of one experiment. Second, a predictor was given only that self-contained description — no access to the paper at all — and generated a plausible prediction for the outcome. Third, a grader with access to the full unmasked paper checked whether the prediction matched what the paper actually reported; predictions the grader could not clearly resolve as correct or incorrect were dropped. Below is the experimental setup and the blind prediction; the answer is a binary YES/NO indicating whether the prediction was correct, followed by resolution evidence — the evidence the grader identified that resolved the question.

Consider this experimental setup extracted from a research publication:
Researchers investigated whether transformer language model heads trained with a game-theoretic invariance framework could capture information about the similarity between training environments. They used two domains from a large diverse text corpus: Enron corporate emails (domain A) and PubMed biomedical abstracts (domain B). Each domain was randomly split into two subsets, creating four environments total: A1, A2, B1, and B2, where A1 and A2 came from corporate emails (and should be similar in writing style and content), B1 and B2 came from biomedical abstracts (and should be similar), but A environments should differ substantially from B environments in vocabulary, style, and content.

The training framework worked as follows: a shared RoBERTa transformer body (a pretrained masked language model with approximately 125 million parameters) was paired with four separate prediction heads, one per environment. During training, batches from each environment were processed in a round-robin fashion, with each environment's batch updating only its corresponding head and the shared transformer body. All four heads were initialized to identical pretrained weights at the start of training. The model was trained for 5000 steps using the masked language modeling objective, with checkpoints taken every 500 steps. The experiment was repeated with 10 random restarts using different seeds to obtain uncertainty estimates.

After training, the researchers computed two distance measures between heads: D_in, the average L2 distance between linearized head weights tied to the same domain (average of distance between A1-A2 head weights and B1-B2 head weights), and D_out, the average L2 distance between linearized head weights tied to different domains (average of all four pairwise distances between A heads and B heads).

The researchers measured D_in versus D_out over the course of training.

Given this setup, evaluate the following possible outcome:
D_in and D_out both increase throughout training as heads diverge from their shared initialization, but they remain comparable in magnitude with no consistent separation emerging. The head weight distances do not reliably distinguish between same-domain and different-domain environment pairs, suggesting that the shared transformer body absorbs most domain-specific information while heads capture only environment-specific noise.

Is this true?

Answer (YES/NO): NO